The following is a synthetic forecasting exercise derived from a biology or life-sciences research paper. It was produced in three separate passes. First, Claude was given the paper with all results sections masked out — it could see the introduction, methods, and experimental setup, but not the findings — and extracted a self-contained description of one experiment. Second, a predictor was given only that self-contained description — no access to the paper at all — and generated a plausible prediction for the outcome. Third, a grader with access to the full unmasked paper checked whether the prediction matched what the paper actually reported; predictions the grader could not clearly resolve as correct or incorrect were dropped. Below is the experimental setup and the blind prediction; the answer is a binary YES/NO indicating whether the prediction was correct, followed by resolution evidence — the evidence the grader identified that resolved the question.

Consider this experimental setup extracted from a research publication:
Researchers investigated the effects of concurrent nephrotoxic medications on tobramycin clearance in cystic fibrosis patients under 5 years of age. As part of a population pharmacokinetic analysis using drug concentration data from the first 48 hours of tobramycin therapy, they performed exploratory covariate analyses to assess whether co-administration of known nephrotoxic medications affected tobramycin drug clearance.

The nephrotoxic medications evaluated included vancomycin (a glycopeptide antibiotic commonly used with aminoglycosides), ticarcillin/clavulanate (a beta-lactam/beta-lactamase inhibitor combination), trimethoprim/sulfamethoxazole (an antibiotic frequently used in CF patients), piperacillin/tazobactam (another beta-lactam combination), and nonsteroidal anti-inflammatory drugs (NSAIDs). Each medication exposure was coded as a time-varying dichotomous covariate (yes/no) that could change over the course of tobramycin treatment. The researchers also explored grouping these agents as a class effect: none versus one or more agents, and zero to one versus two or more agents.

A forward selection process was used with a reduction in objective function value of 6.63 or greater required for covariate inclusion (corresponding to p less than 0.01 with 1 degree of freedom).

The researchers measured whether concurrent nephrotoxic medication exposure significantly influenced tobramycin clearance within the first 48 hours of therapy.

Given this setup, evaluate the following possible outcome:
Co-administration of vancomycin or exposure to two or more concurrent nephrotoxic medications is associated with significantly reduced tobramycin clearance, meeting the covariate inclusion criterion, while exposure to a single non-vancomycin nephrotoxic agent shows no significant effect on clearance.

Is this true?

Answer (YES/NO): YES